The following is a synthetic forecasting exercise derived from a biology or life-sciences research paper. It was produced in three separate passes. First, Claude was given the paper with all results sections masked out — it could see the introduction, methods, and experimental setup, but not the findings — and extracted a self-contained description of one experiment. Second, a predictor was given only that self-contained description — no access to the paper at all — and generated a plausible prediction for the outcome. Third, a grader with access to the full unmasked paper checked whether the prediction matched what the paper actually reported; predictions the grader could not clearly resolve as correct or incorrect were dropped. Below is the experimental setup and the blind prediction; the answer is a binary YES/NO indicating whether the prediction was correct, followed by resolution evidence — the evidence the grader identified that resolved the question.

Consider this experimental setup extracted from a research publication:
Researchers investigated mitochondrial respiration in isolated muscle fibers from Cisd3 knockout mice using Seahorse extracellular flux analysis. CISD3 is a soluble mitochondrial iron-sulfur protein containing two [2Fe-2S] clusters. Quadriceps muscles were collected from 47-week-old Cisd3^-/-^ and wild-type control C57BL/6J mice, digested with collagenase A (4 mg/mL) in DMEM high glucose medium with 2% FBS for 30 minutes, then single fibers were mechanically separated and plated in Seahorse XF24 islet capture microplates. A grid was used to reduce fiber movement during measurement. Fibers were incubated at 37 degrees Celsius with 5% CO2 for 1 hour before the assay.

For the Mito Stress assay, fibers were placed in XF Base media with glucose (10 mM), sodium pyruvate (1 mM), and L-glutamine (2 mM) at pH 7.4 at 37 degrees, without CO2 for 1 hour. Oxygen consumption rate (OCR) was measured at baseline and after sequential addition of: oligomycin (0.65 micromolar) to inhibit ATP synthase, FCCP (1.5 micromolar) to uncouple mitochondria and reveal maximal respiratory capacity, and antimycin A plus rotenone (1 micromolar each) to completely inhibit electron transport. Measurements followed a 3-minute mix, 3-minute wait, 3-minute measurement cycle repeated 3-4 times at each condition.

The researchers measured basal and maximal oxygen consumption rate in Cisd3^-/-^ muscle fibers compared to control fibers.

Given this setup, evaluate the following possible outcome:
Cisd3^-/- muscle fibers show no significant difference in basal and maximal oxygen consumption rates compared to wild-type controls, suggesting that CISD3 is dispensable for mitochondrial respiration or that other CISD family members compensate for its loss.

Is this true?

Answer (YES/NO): NO